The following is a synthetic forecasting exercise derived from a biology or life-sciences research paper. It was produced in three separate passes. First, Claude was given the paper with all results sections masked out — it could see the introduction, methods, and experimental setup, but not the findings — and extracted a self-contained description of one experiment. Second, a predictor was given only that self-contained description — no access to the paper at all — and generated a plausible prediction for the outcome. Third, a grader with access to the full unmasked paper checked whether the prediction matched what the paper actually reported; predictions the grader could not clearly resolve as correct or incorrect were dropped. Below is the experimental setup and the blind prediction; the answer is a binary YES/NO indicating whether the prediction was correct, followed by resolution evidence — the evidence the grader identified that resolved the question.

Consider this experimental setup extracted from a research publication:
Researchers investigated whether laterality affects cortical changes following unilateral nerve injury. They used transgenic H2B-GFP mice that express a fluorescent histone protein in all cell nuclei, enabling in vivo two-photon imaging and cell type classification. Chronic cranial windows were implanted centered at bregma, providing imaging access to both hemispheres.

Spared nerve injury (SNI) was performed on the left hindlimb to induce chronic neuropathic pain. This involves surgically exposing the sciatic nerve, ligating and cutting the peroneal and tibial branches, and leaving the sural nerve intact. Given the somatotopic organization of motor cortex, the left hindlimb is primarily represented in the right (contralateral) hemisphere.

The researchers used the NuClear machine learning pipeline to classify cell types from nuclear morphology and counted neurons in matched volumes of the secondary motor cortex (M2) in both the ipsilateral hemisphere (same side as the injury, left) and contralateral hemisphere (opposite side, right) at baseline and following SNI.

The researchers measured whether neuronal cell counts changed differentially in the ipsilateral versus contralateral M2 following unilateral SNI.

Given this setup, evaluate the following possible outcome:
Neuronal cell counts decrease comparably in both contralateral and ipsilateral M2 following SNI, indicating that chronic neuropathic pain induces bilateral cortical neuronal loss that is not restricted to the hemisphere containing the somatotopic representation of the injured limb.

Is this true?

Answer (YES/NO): NO